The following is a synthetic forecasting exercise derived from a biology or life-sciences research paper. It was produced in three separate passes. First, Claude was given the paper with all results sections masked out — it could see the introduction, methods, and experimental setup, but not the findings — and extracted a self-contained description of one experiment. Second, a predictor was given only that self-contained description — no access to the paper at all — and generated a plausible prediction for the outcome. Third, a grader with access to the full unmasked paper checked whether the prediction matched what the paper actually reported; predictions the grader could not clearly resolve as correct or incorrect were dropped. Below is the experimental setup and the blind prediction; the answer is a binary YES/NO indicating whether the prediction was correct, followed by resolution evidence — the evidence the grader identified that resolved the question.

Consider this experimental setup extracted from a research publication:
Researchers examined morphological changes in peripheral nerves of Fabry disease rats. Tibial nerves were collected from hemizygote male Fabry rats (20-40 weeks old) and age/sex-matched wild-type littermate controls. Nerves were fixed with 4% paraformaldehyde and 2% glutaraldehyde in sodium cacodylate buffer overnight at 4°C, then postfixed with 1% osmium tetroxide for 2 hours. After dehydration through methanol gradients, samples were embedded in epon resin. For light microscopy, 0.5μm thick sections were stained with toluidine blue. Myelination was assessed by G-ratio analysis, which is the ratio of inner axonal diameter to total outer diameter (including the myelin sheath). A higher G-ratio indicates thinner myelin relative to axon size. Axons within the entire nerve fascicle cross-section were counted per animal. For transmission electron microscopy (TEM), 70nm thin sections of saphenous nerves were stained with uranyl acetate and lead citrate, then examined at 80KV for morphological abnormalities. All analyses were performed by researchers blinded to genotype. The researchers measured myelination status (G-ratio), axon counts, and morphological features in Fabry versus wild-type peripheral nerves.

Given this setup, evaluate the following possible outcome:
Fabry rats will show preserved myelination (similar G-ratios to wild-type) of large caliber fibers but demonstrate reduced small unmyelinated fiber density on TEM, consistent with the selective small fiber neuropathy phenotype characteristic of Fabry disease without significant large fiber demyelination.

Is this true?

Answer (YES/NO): NO